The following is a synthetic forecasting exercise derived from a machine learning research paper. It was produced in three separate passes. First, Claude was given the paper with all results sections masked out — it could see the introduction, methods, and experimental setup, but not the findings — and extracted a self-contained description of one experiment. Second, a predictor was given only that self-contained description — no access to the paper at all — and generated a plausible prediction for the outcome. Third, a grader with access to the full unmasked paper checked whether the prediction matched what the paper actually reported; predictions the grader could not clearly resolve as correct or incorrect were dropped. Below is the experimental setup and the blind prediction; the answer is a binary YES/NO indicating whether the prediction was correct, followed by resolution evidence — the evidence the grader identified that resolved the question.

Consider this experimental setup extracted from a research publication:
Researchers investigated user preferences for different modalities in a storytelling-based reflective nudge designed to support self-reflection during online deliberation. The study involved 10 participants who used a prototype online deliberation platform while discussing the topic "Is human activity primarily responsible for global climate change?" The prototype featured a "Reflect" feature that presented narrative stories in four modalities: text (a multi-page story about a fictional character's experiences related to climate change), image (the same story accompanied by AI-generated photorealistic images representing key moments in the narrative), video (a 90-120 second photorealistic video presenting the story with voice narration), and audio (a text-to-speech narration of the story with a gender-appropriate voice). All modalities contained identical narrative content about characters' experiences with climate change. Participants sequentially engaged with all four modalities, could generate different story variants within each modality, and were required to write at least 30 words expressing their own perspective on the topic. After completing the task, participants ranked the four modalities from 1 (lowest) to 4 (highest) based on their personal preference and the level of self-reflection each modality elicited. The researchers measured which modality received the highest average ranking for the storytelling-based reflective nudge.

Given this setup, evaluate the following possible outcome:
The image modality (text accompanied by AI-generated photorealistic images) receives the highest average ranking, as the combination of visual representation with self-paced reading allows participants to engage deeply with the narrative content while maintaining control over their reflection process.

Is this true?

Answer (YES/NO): NO